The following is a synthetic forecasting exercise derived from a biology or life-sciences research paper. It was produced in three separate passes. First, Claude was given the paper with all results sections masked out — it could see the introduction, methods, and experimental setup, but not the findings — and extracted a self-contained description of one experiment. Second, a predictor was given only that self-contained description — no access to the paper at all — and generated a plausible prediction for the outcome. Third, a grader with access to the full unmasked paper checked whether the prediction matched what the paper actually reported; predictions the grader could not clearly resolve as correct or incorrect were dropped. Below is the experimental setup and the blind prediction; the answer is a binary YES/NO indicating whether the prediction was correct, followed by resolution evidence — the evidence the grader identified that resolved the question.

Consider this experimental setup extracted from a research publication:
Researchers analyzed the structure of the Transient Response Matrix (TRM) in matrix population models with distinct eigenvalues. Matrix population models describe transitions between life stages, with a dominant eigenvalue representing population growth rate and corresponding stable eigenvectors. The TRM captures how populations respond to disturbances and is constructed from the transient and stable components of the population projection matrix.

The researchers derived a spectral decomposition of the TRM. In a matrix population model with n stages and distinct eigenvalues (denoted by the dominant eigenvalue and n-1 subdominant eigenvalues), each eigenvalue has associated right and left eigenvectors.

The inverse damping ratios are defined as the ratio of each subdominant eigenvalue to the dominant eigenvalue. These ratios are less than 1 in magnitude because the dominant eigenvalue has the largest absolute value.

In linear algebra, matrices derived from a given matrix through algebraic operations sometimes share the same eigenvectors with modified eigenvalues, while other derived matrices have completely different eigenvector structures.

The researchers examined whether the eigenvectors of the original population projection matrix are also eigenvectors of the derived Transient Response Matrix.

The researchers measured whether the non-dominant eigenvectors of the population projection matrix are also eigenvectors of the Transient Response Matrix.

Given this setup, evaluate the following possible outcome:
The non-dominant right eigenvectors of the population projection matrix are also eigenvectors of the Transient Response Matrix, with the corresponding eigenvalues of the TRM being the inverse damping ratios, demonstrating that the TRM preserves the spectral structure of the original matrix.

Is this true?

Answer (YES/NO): NO